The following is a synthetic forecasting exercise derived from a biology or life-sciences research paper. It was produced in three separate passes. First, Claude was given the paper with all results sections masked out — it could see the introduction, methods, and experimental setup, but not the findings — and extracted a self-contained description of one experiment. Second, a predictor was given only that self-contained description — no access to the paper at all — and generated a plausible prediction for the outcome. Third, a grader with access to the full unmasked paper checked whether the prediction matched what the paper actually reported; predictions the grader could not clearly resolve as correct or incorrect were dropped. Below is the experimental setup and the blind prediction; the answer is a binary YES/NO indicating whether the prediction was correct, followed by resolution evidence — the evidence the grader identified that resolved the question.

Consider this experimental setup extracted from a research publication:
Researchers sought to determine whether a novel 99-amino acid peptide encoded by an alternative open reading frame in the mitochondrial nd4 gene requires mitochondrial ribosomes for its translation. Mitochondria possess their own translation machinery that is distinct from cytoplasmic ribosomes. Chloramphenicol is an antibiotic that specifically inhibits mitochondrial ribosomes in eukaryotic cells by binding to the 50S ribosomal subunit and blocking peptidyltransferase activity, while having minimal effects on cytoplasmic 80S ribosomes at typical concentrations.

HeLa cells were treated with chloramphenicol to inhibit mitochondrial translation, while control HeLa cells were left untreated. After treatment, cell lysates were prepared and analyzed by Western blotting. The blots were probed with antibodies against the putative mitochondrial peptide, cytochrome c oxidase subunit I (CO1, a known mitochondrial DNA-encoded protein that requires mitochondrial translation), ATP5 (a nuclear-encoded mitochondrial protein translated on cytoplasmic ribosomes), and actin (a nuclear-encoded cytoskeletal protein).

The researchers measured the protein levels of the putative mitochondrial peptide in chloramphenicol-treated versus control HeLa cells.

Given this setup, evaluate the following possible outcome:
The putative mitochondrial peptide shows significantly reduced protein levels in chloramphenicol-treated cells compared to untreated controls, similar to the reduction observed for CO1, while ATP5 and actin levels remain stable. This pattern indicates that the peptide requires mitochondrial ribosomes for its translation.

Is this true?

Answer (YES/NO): YES